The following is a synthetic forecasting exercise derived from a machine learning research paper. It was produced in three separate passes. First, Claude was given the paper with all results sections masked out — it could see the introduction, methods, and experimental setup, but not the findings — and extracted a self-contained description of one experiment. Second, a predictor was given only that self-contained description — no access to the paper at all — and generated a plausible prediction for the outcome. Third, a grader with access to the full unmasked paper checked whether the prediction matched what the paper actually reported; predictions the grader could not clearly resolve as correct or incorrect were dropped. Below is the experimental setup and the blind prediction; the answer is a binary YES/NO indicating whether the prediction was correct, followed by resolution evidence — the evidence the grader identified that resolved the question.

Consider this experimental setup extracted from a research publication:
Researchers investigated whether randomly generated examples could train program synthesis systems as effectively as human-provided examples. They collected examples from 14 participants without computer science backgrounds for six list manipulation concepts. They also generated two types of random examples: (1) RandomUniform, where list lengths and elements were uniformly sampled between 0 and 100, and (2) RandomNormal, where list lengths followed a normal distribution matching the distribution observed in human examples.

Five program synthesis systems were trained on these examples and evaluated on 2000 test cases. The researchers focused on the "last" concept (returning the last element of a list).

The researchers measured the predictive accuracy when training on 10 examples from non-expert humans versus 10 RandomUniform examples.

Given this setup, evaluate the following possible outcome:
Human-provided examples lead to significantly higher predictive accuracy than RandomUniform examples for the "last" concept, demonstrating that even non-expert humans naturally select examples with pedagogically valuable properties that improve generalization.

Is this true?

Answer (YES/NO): NO